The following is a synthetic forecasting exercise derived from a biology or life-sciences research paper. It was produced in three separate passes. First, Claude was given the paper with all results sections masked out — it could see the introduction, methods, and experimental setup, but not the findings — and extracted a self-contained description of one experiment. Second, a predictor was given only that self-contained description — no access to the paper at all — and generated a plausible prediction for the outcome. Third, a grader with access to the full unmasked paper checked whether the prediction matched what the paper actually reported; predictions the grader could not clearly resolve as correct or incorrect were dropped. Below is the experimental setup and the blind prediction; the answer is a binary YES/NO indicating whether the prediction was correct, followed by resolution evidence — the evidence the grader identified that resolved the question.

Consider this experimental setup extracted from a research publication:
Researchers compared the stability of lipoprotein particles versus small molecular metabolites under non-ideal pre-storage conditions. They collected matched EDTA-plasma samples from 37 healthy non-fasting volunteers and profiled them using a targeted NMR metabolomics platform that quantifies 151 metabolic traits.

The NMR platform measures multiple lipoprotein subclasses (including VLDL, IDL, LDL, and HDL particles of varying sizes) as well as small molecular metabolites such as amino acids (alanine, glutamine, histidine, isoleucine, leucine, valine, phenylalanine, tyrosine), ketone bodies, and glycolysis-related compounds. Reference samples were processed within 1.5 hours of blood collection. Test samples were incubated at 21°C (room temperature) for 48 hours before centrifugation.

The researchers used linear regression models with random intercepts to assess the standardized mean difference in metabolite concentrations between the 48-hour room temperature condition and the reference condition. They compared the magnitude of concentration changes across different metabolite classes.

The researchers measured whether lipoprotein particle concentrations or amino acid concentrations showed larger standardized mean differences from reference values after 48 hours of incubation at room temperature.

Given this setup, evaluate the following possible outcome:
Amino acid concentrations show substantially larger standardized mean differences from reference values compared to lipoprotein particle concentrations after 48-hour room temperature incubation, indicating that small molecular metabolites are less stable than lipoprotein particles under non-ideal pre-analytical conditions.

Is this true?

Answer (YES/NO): YES